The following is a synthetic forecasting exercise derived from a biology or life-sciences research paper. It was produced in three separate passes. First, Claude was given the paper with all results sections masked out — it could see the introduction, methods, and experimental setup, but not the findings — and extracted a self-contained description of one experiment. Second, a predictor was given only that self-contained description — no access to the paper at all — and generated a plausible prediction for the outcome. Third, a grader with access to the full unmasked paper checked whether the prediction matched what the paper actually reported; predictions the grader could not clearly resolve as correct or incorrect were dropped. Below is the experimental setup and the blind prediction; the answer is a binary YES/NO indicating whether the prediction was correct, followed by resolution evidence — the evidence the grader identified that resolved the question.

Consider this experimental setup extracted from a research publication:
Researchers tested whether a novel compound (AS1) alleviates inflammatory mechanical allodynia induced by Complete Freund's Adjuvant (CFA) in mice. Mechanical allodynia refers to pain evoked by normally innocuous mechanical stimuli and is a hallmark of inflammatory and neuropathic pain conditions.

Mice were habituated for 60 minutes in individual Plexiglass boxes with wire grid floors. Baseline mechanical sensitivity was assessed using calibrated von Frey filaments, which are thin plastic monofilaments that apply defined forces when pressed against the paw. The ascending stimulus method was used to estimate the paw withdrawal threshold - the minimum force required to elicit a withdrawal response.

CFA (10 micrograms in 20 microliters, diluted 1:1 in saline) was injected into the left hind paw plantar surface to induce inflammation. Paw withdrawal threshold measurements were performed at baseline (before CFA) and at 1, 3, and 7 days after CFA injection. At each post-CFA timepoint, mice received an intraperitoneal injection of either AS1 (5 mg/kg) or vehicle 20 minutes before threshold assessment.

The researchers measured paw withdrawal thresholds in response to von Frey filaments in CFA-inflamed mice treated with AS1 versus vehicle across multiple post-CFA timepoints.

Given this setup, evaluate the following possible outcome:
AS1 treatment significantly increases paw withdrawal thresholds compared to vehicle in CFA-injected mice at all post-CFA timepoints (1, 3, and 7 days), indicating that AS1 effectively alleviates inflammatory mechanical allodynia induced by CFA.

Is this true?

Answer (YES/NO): NO